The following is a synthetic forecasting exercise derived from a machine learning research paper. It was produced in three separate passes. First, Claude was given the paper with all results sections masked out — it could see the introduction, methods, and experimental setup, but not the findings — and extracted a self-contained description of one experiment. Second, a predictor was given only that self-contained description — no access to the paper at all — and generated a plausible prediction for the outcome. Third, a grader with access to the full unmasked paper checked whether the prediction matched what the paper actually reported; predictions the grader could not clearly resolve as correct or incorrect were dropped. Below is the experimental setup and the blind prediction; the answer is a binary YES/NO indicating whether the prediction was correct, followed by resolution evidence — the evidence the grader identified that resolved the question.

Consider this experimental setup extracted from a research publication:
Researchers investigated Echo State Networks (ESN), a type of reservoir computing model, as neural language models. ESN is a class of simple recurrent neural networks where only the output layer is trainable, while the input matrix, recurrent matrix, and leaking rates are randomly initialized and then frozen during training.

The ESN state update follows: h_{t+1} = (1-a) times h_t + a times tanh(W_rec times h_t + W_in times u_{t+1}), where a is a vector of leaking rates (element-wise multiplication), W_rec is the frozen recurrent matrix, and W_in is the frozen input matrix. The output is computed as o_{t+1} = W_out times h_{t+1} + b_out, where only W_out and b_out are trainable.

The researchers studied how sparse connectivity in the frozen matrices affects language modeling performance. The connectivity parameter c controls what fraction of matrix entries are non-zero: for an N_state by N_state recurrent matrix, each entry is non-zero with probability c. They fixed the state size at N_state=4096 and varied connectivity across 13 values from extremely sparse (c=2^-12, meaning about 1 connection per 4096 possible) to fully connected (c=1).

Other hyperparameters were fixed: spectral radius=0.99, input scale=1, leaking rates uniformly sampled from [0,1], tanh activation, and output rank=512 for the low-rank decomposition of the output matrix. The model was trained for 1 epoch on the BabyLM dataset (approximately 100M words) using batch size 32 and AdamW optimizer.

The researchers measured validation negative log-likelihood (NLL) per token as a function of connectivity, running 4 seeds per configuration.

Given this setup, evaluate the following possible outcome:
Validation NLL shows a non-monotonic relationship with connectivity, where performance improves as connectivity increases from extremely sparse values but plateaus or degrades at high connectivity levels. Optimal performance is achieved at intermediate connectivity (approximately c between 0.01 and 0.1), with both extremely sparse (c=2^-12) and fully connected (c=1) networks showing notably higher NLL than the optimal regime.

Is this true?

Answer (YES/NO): NO